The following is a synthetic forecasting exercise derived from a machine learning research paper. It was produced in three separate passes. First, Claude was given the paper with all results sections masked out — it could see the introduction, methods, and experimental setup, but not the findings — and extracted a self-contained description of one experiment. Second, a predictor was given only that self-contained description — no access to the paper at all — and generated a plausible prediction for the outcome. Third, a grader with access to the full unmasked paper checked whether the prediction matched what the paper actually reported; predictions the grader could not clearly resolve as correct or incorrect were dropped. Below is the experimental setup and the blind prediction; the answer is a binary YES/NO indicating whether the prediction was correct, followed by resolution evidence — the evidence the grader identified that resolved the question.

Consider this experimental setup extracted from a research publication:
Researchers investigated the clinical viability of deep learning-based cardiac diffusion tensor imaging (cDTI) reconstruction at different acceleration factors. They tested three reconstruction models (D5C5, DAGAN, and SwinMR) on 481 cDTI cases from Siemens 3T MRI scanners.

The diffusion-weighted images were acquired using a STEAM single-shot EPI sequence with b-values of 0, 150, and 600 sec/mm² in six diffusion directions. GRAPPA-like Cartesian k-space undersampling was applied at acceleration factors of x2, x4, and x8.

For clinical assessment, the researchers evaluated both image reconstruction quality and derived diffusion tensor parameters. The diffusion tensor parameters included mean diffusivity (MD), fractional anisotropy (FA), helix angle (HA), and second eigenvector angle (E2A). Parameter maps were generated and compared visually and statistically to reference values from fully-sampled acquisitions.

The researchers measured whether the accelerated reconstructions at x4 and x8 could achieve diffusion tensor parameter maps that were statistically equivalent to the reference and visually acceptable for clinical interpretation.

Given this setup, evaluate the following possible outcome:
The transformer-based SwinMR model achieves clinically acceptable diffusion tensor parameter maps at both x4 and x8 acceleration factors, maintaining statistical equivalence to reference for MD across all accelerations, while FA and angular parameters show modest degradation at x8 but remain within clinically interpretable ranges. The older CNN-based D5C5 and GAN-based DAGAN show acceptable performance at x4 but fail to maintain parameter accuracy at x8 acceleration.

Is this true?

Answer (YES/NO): NO